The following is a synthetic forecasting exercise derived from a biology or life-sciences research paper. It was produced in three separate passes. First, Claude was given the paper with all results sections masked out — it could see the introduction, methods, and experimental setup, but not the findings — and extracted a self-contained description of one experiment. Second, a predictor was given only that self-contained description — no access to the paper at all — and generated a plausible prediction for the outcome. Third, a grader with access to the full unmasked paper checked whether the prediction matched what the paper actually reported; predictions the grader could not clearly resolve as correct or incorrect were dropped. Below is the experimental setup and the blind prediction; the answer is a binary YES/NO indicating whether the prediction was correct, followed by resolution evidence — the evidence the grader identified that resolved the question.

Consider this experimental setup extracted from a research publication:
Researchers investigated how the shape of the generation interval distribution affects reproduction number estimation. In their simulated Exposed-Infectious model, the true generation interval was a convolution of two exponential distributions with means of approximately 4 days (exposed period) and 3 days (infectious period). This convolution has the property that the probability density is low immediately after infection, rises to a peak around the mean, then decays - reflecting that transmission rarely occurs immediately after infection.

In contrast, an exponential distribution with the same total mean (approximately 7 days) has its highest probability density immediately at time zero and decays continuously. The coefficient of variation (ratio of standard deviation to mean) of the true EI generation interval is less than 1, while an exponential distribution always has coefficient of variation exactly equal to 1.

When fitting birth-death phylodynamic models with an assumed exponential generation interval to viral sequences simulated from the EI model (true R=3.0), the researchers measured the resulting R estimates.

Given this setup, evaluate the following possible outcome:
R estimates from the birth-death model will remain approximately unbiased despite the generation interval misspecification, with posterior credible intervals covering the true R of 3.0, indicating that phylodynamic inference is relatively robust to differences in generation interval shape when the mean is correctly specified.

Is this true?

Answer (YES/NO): NO